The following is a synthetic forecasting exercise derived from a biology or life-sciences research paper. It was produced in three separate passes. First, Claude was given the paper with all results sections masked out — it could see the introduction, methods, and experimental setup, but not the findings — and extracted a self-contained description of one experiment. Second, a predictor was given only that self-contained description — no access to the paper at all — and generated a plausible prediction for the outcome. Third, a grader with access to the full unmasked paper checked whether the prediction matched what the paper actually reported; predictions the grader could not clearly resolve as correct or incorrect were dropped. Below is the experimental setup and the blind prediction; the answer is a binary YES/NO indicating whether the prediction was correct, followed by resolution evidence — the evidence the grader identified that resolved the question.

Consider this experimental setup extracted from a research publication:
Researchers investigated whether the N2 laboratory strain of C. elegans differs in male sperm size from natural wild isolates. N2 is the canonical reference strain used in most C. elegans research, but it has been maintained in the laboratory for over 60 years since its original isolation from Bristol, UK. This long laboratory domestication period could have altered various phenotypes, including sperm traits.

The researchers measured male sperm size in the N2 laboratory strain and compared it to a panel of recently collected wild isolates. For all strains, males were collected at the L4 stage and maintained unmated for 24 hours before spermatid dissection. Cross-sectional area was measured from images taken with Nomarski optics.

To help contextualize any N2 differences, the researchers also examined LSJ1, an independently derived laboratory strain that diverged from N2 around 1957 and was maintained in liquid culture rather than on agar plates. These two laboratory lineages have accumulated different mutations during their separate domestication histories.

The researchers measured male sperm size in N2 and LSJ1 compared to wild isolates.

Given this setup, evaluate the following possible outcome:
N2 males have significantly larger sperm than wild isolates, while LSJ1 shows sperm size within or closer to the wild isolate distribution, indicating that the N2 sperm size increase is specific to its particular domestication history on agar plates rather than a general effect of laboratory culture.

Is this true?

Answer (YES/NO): NO